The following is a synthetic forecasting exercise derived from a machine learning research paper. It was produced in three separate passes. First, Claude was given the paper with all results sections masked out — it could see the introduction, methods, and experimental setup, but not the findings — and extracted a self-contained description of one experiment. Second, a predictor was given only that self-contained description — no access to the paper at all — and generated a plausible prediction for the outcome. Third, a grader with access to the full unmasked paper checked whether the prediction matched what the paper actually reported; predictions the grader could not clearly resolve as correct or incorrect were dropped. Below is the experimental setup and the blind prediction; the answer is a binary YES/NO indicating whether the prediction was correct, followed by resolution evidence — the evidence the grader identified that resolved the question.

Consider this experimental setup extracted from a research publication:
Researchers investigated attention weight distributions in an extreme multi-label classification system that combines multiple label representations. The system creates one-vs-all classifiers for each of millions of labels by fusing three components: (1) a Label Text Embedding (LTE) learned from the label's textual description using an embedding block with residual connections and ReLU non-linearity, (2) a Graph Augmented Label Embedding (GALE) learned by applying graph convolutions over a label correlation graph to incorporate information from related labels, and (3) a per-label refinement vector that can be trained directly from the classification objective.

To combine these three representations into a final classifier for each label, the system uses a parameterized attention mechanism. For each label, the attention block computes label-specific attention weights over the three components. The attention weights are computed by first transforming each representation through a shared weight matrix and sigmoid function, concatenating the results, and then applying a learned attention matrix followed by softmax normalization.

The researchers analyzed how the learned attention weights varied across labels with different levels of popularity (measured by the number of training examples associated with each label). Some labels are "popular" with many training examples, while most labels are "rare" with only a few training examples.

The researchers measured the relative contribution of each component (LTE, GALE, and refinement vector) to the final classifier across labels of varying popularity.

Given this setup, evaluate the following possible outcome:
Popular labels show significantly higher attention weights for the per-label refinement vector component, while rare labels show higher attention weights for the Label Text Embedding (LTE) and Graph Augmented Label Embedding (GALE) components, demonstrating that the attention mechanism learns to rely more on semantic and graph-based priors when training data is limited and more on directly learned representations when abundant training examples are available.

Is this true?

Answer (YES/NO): YES